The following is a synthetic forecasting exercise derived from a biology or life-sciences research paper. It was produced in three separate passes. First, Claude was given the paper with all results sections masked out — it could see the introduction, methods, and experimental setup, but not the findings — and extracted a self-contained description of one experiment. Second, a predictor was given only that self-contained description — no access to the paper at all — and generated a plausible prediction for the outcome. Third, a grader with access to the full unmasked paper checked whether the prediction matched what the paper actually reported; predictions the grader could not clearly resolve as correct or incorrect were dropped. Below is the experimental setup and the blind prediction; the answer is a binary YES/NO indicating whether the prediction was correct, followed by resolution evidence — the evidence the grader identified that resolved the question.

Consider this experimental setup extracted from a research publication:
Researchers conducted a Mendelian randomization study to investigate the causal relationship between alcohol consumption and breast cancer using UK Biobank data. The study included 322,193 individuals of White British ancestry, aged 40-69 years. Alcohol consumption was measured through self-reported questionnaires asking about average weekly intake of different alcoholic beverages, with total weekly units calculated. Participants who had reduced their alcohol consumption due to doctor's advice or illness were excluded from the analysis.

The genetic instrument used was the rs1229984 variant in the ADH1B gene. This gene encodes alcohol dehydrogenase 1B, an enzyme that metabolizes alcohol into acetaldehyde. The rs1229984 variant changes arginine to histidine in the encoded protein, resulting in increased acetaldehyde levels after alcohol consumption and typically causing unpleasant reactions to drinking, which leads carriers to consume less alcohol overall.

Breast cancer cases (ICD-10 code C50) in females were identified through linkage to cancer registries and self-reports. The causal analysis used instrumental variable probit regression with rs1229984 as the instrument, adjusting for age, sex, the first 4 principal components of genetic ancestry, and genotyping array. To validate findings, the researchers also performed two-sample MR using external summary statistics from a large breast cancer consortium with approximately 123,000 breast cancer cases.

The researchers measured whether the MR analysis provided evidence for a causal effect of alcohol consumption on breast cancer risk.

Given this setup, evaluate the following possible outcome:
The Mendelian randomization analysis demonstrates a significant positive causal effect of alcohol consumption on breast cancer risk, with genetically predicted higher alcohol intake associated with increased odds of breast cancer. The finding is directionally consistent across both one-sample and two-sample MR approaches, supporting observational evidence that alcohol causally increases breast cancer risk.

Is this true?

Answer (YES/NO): NO